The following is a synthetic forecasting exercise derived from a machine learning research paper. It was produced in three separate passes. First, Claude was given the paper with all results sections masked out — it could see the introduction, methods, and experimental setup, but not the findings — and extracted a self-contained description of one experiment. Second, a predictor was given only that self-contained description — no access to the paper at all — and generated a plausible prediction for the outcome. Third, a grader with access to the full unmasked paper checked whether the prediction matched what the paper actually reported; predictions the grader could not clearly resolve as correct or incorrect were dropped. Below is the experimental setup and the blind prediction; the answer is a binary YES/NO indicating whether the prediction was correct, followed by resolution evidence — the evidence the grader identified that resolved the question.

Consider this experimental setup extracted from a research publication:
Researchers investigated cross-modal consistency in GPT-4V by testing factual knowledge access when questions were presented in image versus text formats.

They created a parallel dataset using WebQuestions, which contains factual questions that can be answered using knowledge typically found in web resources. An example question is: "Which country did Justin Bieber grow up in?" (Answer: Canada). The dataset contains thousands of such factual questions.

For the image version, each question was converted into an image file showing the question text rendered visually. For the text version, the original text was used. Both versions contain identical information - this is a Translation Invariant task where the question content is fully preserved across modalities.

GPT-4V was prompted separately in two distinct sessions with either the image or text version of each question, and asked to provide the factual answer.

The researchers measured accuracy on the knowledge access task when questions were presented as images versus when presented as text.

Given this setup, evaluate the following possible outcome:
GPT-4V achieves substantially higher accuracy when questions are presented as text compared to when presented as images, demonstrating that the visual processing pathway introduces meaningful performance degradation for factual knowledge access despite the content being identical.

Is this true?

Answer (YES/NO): NO